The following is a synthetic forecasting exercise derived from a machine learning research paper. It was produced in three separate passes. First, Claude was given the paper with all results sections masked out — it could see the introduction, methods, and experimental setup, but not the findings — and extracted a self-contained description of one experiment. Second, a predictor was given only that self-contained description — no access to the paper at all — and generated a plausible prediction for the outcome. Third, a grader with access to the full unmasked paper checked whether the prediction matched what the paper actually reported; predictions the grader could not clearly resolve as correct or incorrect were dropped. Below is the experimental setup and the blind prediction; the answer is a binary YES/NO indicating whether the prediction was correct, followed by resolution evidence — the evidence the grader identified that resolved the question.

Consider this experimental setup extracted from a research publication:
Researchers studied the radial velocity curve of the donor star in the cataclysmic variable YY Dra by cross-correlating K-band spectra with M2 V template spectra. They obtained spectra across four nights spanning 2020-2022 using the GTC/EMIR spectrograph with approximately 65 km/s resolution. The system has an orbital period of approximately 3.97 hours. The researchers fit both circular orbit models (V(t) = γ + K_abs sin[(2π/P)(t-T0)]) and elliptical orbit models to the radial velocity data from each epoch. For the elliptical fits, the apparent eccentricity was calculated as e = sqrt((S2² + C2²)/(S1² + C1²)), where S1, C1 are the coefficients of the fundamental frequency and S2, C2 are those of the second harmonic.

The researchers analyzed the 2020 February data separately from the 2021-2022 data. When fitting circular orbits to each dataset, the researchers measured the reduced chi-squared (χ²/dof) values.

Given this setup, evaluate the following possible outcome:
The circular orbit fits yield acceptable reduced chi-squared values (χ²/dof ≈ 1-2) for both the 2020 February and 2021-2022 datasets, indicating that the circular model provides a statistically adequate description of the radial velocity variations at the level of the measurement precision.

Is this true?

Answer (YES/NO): NO